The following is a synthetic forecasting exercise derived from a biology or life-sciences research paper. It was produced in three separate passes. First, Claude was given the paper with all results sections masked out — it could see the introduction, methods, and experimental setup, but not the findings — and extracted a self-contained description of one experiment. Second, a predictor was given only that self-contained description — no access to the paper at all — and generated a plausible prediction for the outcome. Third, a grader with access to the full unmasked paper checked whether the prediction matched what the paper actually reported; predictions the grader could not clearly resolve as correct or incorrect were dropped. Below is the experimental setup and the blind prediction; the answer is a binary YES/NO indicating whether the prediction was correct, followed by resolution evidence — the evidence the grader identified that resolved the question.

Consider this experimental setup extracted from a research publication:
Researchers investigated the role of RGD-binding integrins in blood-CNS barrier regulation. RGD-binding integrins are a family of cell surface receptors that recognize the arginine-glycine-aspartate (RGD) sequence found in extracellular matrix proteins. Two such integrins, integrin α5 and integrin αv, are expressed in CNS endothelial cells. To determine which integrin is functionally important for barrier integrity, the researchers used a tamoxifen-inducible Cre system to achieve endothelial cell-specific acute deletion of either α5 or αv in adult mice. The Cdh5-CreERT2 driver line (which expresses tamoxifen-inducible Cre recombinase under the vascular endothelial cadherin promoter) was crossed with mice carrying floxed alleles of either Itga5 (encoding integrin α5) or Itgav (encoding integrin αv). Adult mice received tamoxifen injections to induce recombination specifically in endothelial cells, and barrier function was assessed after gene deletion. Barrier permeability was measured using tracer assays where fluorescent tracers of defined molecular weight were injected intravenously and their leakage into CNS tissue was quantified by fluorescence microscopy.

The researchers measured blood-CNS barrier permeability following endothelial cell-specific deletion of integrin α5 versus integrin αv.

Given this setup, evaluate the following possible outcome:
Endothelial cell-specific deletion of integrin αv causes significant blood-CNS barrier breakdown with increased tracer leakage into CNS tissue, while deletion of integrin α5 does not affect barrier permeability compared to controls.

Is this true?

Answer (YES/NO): NO